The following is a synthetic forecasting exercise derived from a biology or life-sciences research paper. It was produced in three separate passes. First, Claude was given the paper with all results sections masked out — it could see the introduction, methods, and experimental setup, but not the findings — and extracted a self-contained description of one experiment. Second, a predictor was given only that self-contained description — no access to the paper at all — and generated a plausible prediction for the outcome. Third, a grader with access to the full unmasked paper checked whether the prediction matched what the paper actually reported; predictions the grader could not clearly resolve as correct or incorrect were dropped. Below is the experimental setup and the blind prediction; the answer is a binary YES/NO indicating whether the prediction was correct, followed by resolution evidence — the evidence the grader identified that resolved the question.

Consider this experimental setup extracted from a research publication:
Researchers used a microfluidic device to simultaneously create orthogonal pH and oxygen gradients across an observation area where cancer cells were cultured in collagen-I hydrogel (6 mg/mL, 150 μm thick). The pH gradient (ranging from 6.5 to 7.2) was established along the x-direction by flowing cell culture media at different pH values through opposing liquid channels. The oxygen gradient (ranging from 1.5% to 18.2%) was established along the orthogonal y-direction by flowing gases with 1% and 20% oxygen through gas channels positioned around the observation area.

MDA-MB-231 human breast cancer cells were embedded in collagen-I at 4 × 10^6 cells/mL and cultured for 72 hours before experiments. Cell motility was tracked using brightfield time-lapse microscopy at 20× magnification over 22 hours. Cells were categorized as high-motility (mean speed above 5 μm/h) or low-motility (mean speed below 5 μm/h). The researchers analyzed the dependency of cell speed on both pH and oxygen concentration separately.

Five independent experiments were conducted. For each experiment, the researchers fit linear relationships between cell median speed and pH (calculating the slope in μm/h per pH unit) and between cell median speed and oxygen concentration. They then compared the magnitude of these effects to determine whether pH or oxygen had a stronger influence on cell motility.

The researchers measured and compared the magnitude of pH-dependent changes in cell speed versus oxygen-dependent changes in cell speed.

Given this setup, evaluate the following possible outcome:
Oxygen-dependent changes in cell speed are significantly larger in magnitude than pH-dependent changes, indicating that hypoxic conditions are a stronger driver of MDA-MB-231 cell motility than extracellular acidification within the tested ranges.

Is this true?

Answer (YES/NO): NO